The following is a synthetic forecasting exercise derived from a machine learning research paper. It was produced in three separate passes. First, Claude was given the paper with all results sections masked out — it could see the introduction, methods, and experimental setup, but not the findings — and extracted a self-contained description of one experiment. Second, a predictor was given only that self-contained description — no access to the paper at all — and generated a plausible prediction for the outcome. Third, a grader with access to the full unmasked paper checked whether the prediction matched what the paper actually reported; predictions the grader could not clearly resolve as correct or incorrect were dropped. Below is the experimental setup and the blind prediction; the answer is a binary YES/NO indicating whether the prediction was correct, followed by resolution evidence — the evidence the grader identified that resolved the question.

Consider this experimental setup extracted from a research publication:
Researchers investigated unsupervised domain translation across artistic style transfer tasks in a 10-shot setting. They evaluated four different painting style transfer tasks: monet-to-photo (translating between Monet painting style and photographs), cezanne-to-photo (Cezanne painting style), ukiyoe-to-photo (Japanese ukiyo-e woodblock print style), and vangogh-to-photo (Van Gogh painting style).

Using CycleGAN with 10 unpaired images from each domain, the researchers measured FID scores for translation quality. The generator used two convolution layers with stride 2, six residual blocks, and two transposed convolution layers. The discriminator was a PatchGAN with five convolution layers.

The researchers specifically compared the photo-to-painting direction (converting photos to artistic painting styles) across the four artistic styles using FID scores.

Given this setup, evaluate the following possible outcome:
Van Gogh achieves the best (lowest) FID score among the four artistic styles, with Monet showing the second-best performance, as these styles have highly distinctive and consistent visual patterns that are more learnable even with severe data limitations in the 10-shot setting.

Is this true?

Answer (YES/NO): NO